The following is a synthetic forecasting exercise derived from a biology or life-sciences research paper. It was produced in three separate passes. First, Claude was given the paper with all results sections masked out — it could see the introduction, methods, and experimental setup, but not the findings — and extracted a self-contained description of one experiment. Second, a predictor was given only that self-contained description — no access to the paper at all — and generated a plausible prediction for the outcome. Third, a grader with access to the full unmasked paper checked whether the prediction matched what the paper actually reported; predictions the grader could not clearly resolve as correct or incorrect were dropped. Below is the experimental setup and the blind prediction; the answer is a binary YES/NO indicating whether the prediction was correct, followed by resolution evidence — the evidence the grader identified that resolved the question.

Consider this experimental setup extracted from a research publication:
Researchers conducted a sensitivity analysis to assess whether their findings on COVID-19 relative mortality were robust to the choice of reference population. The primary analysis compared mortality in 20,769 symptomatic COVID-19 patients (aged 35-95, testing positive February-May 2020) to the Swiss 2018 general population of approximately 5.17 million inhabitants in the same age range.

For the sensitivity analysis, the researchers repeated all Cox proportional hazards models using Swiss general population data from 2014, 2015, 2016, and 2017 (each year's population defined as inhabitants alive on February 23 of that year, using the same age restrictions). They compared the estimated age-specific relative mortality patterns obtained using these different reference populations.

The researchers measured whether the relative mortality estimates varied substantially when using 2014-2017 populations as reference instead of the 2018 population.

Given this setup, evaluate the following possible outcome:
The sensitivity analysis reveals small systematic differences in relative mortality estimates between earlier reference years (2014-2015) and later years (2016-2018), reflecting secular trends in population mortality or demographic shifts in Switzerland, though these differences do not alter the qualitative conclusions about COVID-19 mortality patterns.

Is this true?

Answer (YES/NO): NO